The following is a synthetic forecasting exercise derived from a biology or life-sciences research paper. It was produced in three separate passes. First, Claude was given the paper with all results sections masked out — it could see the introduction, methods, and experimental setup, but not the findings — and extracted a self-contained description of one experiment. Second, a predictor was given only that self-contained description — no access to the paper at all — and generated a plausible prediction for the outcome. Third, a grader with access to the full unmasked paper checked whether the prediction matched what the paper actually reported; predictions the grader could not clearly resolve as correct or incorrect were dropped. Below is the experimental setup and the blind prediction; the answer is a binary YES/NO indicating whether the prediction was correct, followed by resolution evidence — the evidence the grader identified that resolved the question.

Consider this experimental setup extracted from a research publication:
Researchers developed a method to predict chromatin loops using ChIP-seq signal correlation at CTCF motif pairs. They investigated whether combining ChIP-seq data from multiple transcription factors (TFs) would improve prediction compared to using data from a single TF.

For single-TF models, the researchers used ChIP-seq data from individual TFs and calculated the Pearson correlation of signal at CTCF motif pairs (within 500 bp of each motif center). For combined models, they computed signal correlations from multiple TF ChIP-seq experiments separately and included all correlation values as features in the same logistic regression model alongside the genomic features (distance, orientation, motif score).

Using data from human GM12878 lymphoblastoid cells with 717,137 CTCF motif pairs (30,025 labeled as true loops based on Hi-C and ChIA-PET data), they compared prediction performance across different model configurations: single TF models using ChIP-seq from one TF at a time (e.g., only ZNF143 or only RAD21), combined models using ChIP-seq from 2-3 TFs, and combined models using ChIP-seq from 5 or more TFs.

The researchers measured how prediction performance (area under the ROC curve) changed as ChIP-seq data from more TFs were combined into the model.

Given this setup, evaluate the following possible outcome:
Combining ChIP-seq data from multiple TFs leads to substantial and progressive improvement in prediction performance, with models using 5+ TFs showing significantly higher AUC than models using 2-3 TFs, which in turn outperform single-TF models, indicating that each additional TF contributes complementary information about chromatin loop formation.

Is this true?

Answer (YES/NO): NO